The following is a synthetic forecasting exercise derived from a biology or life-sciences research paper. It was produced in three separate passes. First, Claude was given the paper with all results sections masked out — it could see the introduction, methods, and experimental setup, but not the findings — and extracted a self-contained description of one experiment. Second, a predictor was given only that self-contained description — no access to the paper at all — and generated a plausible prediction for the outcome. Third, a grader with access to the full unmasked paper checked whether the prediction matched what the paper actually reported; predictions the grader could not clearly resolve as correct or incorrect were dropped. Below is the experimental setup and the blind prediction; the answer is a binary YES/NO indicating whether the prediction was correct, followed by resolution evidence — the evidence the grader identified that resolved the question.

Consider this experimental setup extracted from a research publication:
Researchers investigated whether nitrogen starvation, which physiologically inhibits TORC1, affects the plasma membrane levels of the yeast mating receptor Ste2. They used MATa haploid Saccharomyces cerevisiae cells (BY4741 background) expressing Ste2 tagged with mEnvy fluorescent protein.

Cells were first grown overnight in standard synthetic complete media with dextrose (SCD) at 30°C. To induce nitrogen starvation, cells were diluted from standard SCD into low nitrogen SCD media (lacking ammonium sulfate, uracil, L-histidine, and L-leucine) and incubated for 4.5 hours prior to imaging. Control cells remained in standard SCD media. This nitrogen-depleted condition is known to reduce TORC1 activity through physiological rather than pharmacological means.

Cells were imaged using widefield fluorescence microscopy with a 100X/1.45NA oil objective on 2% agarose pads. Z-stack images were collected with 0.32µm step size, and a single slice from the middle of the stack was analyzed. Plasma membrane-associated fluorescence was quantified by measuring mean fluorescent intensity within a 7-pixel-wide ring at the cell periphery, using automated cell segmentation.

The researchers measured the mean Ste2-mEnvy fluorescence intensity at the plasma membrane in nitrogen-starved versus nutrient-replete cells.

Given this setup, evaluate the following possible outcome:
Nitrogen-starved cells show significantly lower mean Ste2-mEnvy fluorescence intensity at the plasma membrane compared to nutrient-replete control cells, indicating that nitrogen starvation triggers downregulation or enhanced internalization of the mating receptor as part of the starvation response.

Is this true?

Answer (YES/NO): YES